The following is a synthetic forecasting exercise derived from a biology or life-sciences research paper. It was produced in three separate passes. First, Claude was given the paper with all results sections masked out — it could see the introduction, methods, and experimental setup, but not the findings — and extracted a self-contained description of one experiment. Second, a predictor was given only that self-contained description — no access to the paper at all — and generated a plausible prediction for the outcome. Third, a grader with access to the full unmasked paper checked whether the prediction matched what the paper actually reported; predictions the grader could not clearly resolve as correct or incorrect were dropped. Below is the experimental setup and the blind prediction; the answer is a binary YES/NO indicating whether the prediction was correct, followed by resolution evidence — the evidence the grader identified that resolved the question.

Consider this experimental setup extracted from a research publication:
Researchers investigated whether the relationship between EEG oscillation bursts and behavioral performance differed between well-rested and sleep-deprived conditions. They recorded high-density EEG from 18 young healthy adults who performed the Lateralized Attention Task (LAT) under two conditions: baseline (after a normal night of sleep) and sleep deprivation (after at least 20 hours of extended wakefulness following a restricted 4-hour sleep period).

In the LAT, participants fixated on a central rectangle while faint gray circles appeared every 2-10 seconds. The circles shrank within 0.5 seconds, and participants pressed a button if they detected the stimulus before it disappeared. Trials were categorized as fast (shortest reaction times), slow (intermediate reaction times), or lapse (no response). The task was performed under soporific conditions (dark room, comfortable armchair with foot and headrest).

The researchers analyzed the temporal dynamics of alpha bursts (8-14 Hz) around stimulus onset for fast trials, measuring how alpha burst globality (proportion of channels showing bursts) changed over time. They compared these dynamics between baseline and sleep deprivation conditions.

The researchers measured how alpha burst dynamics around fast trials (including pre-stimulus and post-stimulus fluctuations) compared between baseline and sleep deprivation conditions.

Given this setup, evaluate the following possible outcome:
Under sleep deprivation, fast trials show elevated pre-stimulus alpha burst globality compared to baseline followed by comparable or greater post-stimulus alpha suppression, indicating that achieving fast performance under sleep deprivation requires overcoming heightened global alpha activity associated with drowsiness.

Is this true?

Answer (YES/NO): NO